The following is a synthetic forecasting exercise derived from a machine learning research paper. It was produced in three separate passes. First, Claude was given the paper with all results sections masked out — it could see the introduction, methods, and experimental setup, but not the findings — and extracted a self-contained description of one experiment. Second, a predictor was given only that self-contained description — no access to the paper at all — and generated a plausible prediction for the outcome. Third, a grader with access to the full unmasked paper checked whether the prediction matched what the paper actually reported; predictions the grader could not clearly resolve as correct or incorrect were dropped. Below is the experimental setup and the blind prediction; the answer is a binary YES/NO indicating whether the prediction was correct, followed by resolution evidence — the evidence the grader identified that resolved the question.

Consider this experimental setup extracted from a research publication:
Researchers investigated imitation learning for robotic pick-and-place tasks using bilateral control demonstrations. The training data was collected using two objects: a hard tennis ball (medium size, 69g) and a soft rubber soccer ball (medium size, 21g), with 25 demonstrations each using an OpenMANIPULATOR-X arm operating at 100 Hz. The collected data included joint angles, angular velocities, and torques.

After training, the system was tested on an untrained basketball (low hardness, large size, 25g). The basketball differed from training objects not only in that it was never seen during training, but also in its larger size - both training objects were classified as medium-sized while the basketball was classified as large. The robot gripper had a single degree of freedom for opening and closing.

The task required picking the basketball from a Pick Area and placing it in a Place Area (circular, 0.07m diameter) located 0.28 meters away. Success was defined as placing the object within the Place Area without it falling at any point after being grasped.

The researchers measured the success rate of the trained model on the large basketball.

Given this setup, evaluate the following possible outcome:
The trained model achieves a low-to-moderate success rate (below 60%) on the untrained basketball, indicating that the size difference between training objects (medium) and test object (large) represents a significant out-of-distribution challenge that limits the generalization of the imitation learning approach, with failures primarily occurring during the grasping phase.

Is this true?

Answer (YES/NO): NO